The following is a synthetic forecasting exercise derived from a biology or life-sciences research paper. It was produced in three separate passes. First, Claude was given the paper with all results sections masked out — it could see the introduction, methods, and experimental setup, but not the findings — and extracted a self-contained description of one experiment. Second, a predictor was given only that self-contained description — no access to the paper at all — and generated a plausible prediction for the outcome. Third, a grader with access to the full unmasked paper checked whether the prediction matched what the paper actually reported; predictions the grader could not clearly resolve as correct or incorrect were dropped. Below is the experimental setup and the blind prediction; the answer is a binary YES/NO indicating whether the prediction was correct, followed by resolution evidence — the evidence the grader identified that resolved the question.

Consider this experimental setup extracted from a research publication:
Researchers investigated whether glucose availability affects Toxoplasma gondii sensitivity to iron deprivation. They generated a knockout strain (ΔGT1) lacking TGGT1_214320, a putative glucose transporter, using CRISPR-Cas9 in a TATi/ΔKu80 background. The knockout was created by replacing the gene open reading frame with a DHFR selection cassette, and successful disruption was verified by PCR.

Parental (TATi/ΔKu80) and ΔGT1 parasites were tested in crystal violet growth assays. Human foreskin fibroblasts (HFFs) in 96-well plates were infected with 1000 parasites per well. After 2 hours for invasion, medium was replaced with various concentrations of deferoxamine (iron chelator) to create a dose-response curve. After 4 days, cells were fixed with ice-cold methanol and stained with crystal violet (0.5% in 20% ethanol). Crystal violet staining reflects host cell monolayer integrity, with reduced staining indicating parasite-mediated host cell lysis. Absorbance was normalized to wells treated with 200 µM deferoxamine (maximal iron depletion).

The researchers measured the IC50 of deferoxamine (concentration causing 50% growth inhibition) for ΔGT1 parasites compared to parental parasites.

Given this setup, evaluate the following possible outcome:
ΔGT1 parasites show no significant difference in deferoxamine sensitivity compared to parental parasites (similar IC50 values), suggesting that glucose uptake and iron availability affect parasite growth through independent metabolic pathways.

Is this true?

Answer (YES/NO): NO